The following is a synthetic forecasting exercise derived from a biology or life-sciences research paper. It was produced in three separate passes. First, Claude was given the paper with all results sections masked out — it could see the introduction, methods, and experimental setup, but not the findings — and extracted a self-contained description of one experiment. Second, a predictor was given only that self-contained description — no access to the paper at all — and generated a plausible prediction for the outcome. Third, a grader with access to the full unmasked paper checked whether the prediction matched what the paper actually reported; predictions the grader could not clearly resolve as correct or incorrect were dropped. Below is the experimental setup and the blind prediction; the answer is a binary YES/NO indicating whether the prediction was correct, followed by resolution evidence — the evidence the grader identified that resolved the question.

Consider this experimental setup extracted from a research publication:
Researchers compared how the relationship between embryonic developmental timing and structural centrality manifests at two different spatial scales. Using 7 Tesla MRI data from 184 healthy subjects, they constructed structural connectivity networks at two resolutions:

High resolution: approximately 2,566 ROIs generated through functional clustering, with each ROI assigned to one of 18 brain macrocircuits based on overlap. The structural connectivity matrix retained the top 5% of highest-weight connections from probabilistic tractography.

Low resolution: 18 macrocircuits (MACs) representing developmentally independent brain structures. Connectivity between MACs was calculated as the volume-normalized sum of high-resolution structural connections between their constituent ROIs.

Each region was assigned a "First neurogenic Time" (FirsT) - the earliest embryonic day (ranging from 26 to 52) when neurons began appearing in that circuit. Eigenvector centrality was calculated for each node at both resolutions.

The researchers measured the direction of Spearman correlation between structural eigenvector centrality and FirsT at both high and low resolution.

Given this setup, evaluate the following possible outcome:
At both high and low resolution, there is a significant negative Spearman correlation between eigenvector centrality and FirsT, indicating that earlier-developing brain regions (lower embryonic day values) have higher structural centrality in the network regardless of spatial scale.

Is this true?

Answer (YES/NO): YES